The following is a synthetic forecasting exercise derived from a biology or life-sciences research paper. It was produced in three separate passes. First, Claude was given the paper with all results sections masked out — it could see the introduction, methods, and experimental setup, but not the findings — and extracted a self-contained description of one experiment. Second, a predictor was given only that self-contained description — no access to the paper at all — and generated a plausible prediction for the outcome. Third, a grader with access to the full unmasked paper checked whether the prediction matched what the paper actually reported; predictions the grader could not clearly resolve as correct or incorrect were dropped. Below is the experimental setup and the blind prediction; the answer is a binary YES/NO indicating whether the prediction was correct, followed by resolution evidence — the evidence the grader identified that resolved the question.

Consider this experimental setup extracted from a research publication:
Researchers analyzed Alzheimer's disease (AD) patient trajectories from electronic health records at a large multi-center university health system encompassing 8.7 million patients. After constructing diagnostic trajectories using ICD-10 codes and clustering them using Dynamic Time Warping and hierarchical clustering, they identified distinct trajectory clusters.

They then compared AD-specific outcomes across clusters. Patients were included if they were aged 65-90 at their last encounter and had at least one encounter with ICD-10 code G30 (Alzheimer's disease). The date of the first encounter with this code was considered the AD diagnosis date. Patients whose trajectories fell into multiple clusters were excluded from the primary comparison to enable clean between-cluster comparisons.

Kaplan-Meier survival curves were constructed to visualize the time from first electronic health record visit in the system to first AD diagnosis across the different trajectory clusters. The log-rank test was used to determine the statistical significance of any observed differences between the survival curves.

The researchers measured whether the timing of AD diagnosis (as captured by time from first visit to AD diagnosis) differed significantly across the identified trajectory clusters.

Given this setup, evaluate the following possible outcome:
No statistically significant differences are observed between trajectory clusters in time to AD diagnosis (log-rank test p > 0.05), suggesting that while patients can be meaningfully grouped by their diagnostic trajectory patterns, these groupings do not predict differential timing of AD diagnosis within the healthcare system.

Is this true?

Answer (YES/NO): NO